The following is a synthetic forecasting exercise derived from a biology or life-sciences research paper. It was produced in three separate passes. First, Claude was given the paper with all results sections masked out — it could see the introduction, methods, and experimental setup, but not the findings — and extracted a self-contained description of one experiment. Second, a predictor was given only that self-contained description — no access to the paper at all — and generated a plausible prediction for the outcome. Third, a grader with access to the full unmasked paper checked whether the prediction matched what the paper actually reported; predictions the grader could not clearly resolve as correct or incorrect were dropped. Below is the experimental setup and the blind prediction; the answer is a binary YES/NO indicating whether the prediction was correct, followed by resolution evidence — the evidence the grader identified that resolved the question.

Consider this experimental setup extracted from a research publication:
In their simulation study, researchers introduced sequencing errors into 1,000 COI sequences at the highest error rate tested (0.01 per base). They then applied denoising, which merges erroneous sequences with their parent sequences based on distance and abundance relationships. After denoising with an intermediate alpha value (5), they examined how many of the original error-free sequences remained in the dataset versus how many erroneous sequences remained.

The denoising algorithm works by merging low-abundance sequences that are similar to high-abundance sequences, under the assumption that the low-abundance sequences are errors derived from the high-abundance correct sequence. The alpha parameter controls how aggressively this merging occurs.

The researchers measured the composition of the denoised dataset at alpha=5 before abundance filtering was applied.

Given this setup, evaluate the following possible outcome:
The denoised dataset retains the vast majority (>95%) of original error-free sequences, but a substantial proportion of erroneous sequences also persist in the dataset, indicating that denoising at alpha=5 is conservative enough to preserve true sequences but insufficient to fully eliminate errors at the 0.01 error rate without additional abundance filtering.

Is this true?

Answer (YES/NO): NO